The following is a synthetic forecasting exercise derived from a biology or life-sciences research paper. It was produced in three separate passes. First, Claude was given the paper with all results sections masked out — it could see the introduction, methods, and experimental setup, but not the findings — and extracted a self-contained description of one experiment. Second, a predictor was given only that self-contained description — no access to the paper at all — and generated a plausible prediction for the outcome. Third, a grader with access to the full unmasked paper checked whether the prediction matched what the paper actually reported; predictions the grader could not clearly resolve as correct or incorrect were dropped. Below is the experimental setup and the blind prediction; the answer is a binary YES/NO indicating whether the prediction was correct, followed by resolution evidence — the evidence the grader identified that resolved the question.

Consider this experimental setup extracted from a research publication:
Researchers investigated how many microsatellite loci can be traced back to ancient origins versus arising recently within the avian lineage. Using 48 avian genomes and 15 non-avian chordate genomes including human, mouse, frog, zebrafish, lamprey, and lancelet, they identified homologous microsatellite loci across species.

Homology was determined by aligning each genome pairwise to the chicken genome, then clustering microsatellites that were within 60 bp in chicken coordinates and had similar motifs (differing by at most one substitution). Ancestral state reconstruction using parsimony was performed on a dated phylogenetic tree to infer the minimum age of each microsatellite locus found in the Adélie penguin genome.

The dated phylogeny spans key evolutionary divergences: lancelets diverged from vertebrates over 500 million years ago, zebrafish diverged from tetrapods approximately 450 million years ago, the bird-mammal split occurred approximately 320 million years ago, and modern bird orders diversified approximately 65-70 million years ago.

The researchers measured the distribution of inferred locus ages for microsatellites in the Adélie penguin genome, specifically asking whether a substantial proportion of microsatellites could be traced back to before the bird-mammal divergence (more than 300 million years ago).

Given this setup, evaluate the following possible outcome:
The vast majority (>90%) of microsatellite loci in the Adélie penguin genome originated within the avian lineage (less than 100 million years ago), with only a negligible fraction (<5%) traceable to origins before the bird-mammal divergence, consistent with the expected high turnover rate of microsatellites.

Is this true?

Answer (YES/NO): YES